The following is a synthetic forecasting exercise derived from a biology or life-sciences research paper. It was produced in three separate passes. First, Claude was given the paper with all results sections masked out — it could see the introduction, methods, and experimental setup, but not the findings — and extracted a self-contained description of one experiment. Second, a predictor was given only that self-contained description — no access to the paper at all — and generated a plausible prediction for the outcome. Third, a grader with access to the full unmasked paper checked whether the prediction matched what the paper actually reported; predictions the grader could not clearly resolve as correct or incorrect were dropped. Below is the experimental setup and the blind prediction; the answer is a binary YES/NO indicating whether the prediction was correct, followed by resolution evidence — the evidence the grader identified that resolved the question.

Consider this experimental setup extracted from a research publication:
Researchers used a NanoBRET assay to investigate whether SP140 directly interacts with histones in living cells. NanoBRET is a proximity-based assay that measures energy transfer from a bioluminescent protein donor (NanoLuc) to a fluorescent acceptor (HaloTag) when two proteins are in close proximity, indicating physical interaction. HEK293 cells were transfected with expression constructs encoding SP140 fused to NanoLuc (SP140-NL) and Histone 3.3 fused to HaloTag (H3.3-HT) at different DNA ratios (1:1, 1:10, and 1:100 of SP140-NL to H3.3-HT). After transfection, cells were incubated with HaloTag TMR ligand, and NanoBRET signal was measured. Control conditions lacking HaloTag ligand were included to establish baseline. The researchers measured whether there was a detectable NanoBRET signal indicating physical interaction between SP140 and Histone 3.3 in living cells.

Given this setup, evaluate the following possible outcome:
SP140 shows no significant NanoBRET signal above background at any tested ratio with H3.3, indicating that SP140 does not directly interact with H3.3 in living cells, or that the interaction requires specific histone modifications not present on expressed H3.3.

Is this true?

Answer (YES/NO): NO